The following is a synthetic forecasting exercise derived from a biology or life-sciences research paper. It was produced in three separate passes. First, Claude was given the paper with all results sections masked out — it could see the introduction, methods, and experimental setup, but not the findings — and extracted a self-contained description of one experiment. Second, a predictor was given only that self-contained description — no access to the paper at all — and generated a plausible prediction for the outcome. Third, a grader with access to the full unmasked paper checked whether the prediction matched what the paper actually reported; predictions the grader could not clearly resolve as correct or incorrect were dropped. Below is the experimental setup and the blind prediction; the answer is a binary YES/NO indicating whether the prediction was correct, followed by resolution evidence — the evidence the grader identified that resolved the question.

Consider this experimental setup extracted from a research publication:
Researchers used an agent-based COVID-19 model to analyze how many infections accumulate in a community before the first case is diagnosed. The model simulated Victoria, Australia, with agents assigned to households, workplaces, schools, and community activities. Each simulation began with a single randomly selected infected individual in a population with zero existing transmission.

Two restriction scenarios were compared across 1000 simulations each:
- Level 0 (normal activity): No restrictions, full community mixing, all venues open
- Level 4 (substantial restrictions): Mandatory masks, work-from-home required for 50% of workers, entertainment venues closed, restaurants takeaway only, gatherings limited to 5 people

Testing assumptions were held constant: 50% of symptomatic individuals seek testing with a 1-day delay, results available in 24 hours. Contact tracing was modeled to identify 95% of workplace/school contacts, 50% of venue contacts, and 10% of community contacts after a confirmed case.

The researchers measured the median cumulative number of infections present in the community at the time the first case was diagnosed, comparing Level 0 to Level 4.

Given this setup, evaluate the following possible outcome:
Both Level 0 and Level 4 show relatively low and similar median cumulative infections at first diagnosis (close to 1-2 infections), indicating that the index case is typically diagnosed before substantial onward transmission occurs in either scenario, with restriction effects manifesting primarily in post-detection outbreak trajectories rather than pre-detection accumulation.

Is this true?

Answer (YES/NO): NO